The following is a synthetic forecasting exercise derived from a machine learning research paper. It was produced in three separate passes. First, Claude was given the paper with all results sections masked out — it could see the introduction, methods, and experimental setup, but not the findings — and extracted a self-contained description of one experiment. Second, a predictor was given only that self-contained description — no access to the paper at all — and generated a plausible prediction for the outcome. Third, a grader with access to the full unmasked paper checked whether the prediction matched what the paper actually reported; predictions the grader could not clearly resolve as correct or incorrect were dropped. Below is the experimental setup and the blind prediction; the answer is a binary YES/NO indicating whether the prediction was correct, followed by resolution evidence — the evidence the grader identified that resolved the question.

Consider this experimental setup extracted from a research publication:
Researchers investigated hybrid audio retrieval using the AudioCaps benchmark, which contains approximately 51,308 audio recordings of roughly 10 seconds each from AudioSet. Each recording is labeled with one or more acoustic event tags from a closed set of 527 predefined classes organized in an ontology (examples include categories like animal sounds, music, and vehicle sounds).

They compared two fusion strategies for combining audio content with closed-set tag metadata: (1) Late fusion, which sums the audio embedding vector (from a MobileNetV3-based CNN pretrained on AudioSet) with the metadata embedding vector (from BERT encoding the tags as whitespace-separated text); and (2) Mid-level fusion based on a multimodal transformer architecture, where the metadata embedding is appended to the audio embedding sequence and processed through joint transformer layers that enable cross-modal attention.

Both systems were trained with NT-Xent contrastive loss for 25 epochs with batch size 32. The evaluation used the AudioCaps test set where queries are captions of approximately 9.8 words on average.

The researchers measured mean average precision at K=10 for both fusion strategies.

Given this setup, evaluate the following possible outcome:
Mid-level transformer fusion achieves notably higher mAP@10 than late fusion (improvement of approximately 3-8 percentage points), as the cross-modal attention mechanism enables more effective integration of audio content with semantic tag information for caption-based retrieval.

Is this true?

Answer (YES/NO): NO